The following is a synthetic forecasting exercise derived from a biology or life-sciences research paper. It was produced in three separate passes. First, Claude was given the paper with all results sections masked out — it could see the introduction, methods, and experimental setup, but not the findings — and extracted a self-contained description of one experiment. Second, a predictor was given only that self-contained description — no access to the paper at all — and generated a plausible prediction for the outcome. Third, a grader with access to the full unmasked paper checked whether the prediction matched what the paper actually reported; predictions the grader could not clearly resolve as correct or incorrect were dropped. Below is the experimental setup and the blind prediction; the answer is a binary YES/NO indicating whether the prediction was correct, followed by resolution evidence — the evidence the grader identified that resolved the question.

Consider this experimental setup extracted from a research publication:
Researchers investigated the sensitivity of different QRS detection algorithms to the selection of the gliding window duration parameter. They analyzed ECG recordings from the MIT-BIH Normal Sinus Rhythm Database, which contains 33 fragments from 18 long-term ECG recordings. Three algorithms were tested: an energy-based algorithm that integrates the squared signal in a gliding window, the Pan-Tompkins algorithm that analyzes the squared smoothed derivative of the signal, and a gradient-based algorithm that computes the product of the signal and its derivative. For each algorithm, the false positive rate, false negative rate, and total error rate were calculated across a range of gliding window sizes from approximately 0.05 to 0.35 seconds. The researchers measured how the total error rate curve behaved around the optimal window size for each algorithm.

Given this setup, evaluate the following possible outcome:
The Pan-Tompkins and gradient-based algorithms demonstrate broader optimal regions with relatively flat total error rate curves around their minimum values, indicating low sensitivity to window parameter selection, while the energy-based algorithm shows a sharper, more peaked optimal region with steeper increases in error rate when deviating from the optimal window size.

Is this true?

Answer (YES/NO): NO